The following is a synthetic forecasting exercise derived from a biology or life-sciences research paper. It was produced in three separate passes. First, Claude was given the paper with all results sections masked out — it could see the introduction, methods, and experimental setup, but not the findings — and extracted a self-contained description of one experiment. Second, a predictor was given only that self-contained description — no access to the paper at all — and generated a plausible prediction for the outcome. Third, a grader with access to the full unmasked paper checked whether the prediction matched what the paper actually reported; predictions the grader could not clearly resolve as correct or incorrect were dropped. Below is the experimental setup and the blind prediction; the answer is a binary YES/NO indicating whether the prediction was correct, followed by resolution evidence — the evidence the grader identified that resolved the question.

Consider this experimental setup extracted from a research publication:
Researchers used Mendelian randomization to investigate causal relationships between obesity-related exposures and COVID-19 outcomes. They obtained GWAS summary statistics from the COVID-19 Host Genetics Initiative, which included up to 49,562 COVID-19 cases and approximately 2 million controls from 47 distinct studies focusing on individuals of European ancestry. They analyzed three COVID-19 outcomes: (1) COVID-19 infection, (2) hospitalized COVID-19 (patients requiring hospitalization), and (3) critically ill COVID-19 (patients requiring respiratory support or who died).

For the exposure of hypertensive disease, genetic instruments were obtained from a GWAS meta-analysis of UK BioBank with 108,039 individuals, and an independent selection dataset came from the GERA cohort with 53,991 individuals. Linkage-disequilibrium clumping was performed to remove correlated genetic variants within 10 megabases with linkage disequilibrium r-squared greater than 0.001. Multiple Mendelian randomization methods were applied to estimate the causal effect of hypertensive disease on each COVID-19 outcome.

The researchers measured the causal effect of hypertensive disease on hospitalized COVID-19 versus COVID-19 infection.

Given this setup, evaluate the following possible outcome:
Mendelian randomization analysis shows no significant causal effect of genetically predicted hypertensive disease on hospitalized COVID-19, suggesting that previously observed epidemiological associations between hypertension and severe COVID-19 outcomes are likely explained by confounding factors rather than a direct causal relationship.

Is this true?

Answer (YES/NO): NO